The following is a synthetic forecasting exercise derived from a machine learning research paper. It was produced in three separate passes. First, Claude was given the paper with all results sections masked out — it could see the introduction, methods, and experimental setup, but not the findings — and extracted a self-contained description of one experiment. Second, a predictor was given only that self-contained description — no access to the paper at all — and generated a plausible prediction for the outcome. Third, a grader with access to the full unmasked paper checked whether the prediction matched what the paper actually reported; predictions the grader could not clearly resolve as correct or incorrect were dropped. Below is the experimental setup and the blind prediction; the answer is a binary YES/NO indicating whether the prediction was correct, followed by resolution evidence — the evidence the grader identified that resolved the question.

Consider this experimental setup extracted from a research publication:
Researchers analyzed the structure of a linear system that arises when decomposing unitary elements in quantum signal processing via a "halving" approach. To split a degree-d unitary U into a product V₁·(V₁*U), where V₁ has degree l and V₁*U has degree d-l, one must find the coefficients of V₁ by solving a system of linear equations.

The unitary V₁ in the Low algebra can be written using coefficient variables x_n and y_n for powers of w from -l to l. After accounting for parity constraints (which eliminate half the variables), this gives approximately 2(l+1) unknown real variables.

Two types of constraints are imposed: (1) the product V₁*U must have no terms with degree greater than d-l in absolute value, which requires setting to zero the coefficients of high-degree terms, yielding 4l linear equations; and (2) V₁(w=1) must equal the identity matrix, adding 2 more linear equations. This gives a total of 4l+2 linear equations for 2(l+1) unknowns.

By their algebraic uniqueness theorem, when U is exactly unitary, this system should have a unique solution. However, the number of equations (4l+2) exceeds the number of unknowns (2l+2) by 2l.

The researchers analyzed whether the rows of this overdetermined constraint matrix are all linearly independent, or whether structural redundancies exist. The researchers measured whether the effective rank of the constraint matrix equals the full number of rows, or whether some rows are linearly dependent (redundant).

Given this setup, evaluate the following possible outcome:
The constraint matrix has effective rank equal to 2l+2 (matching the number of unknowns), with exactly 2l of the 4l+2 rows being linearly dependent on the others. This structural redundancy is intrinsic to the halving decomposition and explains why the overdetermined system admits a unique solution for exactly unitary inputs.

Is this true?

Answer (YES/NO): YES